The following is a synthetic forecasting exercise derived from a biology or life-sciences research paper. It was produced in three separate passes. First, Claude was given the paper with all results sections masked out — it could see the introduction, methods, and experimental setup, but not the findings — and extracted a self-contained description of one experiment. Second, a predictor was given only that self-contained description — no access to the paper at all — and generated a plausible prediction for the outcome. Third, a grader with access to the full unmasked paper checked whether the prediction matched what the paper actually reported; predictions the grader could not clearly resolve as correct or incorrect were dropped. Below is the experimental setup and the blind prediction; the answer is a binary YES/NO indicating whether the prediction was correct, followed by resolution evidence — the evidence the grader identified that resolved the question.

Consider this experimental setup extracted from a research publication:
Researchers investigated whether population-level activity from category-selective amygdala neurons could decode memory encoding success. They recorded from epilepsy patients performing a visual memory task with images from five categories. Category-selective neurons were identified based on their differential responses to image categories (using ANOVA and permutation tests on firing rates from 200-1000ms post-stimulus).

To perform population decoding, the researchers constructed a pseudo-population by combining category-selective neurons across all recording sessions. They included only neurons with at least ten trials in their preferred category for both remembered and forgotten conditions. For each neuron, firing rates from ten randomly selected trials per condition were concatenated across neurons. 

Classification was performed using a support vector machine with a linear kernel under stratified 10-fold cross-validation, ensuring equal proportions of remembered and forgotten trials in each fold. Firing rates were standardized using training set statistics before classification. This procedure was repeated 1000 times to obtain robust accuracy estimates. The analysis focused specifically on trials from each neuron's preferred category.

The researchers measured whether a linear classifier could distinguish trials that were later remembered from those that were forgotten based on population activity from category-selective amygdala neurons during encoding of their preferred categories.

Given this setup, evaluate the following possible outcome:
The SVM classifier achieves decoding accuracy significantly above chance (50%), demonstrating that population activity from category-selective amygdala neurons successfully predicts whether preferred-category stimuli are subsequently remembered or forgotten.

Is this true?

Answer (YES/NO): YES